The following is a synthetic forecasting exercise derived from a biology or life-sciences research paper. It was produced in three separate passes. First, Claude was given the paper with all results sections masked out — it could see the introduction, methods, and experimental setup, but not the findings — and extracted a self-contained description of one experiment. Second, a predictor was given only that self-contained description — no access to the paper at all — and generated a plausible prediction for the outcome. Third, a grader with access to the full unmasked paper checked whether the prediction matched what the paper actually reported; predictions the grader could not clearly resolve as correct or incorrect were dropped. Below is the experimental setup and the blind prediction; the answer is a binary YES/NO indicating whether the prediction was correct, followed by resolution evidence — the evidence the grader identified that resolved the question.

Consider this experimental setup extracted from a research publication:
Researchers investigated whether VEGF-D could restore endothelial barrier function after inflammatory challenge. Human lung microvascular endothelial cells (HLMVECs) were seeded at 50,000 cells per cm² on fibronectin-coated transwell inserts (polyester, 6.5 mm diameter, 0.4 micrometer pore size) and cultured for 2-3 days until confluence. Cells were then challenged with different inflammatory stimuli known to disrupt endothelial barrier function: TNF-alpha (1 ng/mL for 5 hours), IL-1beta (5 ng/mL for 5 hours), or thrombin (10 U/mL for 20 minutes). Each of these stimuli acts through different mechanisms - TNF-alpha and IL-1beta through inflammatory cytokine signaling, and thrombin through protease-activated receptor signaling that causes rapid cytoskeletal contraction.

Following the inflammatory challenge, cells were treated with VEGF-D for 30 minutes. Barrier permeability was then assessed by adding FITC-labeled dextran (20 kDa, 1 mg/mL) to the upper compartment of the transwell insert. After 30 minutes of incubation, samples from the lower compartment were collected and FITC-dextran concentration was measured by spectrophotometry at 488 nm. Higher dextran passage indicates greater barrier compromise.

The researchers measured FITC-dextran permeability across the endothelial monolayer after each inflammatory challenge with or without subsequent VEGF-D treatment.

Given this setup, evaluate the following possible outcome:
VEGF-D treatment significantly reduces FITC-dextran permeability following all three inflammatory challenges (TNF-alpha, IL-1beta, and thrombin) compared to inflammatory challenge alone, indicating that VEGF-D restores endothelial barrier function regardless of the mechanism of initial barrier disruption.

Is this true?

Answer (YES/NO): YES